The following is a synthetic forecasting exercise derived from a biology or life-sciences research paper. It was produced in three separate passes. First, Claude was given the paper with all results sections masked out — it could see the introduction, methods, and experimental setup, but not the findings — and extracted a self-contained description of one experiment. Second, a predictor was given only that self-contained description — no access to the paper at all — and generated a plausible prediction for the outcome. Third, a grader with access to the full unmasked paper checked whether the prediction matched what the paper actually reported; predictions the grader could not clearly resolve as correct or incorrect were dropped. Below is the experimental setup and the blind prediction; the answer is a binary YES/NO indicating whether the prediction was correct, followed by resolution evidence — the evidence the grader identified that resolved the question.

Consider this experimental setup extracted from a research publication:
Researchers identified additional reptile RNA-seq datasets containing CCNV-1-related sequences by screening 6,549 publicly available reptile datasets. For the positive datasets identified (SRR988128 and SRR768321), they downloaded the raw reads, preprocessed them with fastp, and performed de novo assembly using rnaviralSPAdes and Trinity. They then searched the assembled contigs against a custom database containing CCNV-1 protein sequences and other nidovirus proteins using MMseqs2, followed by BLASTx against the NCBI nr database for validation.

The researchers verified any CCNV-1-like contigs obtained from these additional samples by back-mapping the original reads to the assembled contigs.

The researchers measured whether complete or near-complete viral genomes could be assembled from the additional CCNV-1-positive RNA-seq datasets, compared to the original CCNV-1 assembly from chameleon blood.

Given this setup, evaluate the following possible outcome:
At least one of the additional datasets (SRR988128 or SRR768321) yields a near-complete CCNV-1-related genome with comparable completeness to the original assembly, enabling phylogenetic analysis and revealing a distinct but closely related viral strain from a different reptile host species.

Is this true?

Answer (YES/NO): NO